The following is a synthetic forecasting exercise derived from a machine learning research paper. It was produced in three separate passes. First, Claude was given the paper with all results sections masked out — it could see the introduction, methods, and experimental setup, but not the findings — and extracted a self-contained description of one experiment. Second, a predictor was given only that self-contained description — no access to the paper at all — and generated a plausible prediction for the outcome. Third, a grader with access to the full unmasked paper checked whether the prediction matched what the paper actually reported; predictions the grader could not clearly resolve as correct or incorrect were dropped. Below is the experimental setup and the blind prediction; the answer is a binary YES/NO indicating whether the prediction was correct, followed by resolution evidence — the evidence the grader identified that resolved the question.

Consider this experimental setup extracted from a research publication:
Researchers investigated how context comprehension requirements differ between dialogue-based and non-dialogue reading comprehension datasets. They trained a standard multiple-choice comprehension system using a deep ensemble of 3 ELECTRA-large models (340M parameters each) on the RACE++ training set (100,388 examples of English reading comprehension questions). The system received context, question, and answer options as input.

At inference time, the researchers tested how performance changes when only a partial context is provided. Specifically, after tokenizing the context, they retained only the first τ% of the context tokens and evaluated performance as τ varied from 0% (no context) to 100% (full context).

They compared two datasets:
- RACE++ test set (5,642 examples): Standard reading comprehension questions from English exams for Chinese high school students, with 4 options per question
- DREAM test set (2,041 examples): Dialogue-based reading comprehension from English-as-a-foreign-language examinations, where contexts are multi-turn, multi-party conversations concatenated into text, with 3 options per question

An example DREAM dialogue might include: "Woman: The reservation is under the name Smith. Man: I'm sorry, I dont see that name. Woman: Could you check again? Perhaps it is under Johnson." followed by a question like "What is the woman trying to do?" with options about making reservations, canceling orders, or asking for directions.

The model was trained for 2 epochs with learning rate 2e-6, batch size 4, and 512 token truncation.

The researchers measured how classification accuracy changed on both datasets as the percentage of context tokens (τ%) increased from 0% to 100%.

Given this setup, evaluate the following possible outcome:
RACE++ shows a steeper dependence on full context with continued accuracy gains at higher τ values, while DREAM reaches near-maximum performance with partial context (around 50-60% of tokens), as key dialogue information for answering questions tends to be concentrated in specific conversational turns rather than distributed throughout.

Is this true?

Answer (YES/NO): NO